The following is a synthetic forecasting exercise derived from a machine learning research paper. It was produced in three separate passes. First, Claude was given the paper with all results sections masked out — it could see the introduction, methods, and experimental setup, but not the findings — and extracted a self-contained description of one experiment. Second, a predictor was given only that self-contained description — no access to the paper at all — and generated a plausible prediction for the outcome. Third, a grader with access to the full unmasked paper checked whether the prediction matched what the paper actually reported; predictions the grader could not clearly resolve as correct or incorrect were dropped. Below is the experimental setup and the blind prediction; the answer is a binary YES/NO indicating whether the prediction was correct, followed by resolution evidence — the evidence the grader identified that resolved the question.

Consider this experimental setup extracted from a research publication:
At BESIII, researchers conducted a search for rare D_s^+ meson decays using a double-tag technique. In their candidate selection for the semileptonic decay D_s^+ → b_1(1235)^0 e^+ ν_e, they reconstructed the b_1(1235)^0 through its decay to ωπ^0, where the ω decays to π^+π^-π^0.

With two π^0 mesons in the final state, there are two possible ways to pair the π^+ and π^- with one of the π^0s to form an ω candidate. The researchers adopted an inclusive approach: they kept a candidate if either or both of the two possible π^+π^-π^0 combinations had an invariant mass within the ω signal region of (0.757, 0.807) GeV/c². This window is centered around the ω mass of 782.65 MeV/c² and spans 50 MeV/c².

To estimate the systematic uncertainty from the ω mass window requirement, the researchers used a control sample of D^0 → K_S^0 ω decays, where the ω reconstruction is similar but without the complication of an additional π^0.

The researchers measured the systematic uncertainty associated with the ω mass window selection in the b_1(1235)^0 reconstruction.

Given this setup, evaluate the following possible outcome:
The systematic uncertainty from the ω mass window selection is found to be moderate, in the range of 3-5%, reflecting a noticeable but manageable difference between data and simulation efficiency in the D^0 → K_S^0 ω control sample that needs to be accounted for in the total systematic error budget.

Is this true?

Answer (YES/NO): NO